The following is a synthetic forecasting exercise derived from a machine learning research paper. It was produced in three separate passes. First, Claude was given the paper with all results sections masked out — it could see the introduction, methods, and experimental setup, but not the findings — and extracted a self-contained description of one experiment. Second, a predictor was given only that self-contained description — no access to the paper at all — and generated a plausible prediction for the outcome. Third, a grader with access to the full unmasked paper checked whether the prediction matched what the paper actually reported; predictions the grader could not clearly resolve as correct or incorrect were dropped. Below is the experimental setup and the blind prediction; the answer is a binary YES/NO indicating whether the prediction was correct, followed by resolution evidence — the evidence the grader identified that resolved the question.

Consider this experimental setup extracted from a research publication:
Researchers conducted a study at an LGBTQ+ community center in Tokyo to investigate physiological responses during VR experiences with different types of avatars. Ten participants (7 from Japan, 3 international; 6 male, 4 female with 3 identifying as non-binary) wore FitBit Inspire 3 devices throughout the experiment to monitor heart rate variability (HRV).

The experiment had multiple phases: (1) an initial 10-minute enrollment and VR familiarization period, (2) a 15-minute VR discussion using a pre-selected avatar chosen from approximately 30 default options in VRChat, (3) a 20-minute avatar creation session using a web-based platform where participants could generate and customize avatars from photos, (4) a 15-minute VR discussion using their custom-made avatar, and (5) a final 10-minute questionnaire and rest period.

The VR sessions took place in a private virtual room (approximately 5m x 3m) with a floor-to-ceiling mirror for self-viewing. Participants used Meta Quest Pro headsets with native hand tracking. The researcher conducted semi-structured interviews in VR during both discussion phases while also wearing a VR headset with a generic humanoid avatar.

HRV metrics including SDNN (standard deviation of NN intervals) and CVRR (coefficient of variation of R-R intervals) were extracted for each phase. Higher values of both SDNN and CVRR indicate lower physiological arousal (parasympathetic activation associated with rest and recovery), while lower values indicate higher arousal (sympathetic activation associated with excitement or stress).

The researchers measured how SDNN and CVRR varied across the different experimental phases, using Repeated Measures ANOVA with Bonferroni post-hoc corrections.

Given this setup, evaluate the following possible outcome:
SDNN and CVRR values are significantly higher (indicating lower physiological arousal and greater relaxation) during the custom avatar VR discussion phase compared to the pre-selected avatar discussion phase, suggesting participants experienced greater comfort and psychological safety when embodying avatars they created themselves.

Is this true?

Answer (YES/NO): NO